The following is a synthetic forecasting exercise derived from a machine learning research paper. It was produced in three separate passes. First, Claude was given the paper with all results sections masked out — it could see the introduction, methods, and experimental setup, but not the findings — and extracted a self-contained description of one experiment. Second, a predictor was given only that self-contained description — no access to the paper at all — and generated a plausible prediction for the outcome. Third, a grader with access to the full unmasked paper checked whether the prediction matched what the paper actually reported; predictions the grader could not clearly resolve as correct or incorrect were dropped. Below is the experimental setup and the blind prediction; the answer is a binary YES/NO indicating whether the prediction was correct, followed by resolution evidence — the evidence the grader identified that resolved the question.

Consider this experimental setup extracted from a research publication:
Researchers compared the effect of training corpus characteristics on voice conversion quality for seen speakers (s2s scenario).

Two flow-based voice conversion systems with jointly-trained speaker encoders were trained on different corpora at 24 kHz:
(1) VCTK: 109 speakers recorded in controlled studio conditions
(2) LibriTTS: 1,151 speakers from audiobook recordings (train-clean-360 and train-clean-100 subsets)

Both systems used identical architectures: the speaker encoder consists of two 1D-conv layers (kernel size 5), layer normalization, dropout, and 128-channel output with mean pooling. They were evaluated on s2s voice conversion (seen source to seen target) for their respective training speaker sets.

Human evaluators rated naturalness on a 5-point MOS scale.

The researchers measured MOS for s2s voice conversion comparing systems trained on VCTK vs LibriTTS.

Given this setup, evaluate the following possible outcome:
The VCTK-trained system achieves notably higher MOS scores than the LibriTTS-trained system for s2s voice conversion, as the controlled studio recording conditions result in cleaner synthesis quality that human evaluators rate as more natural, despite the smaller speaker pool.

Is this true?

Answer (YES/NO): NO